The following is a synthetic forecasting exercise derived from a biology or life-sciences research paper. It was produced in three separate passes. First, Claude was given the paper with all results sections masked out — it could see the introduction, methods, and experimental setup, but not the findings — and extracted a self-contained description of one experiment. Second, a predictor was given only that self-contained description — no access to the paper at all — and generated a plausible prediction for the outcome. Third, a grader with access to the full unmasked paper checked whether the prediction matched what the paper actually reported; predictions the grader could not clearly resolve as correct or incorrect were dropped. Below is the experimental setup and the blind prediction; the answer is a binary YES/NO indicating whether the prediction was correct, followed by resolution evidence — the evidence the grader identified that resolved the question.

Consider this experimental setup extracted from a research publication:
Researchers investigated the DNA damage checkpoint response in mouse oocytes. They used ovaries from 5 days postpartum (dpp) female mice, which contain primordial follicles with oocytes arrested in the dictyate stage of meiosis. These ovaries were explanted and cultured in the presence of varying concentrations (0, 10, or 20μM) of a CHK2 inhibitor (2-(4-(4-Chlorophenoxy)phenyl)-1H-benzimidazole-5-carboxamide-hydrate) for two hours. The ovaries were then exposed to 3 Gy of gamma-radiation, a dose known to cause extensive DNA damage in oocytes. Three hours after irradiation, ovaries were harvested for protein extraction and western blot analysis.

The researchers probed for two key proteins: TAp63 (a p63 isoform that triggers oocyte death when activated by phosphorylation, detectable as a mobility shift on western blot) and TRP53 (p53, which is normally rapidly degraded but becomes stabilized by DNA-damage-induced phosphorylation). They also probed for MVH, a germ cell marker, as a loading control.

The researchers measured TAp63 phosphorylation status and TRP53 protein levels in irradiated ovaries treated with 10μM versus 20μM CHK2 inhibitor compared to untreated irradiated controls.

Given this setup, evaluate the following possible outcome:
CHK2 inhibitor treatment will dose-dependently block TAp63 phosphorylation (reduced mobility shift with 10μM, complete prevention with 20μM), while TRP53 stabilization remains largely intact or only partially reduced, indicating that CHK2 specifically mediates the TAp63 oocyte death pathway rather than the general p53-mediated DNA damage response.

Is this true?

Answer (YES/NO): NO